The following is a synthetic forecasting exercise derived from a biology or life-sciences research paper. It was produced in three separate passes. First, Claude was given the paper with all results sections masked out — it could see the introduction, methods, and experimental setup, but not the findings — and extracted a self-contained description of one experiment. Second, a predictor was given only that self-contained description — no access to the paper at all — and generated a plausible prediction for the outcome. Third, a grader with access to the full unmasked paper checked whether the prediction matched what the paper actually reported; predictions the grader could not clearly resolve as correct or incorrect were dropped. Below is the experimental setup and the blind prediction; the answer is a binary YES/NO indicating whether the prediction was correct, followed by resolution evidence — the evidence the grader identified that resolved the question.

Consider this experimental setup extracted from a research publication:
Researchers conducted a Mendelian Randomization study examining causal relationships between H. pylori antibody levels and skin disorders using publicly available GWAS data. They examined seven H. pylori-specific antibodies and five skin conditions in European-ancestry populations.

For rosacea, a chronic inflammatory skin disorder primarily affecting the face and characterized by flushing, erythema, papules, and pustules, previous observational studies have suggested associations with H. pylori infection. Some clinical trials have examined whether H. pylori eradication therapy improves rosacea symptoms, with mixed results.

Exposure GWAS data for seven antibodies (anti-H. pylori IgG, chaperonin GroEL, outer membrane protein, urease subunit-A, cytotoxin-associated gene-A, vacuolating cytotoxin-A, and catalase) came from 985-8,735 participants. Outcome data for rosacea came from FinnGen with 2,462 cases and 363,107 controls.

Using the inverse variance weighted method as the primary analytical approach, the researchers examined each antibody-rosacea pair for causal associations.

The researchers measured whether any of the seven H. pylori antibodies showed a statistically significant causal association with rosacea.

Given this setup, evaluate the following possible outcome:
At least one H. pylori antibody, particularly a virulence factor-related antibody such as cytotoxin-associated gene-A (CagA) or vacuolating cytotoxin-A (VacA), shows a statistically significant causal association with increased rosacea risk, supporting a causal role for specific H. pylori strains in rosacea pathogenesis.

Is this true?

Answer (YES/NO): NO